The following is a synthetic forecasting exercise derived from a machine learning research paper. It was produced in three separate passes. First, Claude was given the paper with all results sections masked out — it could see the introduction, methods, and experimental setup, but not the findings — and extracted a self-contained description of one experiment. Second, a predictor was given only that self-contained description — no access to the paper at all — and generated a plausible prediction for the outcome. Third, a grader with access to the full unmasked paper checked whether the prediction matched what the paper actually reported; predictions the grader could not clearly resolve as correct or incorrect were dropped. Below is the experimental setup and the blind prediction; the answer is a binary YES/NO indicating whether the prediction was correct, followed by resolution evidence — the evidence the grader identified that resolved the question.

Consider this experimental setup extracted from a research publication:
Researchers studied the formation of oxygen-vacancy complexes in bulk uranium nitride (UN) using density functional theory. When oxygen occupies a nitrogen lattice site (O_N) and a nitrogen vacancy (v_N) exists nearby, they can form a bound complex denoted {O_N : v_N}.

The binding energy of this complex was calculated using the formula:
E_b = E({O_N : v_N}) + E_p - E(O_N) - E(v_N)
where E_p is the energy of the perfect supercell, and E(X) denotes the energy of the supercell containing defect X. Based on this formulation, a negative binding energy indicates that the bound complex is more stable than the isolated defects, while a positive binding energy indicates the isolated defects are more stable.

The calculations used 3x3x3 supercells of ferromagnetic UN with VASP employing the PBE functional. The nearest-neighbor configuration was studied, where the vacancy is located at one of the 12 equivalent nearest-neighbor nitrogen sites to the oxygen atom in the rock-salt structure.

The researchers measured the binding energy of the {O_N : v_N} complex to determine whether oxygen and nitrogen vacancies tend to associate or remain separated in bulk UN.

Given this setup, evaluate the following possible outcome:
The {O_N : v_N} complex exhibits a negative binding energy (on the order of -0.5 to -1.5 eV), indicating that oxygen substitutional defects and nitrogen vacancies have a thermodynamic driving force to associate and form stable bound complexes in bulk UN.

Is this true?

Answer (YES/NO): NO